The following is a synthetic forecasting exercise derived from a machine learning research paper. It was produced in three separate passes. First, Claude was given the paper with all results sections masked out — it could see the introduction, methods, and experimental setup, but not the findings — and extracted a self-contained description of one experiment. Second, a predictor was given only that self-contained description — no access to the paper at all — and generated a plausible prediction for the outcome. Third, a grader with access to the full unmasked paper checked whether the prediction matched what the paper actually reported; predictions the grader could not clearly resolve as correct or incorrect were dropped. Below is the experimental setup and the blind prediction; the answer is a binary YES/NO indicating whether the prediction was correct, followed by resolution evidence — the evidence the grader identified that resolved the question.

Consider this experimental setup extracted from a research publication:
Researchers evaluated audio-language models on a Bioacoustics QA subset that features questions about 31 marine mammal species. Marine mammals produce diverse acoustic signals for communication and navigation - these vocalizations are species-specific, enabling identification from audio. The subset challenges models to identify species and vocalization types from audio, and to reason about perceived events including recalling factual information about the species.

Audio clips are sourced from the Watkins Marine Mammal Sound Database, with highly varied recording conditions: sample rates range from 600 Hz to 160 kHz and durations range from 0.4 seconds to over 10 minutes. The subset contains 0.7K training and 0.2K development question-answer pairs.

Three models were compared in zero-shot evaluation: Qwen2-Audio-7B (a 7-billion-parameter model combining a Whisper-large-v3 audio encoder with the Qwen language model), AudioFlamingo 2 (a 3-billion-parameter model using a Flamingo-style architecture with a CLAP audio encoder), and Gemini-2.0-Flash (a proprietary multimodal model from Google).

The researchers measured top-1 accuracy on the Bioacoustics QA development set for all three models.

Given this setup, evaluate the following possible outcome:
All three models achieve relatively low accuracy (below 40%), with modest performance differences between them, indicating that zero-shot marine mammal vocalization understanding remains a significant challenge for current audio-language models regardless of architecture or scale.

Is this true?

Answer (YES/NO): NO